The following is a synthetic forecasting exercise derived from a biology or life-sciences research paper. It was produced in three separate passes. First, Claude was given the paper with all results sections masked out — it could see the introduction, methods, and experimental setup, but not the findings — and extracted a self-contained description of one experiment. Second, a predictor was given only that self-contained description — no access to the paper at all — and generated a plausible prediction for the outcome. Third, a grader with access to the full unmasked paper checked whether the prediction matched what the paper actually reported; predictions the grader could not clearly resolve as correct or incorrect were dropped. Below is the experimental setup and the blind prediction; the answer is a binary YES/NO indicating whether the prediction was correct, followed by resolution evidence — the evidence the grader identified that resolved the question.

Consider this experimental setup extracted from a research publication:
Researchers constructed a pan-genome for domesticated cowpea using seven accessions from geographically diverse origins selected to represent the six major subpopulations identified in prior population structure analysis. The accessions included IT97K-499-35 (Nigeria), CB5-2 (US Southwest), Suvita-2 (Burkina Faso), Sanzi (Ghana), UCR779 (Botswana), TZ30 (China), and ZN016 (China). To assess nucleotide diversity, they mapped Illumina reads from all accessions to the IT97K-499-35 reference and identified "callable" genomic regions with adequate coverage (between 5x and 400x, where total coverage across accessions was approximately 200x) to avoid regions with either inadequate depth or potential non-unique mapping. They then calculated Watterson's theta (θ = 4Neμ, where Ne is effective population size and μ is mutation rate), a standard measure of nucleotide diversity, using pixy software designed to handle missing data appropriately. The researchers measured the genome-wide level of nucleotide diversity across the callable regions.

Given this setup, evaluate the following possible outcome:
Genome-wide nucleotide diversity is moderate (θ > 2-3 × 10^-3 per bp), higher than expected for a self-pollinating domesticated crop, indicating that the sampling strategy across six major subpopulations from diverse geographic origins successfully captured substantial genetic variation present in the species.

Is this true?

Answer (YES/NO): YES